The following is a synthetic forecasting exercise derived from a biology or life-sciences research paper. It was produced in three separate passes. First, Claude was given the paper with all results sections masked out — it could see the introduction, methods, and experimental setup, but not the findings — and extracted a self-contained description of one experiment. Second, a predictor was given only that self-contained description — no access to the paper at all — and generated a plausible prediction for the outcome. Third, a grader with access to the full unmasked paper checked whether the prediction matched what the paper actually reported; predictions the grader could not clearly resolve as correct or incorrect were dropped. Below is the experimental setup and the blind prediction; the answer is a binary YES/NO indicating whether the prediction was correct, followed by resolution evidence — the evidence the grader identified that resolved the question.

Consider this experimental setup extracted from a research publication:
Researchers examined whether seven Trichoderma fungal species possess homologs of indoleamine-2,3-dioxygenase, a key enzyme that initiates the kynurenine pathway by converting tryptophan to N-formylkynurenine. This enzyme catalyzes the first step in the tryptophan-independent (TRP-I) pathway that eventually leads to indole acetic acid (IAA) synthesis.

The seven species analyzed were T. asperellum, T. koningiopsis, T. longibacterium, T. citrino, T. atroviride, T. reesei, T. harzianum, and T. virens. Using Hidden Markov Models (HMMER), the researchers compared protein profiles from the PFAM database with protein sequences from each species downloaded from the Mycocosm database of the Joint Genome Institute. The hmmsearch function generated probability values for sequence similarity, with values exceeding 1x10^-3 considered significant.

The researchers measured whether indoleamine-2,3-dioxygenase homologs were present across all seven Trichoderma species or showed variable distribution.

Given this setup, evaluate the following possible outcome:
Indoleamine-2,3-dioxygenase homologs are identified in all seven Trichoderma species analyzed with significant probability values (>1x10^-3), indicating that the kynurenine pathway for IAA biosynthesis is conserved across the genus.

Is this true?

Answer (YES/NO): YES